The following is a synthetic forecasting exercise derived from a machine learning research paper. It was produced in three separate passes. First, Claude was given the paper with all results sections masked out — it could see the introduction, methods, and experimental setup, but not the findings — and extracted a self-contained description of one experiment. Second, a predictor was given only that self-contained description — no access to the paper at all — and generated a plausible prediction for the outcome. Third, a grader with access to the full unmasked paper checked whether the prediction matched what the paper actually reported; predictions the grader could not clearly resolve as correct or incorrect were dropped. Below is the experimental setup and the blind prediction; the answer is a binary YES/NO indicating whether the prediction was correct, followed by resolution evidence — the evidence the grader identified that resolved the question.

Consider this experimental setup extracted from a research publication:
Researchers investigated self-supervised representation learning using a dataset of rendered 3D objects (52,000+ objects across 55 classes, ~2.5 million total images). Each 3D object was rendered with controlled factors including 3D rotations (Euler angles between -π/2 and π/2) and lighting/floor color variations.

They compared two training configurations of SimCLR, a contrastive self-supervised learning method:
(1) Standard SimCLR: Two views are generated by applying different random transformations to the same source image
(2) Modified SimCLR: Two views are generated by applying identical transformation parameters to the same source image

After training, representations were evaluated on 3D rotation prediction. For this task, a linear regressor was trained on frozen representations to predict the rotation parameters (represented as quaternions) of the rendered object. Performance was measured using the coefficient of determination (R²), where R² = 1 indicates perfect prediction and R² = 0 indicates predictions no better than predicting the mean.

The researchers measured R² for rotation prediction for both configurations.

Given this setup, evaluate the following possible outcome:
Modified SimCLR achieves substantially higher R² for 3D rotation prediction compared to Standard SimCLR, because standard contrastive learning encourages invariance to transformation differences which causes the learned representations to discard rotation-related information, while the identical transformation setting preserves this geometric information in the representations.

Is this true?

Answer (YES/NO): NO